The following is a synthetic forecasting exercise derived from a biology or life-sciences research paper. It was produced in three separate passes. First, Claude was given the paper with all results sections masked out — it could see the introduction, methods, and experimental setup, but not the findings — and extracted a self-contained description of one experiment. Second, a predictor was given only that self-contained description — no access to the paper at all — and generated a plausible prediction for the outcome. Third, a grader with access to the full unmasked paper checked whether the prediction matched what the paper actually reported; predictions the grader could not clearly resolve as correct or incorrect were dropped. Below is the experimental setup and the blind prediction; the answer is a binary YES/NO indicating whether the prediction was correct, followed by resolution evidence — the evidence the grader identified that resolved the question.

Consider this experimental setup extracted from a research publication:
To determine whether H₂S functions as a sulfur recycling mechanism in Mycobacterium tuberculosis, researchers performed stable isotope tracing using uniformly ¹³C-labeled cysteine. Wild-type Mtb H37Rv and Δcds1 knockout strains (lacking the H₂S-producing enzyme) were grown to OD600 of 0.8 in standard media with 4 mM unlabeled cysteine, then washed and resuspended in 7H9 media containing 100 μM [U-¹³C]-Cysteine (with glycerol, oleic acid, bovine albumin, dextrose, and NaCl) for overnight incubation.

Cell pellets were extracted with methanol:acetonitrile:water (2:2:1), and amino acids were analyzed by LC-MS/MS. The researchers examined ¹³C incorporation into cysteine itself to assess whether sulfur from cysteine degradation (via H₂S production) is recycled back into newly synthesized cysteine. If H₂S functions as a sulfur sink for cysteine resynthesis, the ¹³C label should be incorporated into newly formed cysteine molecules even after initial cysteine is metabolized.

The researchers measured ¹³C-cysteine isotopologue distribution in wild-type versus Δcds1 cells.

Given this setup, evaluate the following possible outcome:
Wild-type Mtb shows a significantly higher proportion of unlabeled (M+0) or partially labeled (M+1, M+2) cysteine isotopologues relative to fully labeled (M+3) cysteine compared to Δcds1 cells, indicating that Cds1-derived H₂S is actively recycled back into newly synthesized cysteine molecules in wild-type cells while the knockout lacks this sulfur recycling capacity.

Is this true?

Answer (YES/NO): NO